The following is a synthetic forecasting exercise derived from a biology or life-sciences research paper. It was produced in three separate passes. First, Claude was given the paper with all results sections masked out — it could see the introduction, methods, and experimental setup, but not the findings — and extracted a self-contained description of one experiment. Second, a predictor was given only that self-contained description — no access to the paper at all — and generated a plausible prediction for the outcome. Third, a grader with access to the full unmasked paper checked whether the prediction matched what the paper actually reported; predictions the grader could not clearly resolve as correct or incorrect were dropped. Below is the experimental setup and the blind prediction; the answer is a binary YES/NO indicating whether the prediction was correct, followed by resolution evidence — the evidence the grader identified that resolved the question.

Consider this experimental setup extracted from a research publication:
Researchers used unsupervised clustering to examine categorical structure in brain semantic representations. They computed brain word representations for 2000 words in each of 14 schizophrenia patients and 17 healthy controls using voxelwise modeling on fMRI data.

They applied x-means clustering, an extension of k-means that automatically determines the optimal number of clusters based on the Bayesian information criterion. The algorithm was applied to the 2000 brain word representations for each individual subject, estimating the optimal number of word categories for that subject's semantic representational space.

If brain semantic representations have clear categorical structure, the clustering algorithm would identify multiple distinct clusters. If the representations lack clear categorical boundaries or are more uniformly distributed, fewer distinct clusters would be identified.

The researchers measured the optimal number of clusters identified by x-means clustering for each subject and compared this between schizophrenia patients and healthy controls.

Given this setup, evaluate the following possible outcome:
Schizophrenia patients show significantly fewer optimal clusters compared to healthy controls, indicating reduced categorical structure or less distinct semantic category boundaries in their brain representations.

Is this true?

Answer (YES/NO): YES